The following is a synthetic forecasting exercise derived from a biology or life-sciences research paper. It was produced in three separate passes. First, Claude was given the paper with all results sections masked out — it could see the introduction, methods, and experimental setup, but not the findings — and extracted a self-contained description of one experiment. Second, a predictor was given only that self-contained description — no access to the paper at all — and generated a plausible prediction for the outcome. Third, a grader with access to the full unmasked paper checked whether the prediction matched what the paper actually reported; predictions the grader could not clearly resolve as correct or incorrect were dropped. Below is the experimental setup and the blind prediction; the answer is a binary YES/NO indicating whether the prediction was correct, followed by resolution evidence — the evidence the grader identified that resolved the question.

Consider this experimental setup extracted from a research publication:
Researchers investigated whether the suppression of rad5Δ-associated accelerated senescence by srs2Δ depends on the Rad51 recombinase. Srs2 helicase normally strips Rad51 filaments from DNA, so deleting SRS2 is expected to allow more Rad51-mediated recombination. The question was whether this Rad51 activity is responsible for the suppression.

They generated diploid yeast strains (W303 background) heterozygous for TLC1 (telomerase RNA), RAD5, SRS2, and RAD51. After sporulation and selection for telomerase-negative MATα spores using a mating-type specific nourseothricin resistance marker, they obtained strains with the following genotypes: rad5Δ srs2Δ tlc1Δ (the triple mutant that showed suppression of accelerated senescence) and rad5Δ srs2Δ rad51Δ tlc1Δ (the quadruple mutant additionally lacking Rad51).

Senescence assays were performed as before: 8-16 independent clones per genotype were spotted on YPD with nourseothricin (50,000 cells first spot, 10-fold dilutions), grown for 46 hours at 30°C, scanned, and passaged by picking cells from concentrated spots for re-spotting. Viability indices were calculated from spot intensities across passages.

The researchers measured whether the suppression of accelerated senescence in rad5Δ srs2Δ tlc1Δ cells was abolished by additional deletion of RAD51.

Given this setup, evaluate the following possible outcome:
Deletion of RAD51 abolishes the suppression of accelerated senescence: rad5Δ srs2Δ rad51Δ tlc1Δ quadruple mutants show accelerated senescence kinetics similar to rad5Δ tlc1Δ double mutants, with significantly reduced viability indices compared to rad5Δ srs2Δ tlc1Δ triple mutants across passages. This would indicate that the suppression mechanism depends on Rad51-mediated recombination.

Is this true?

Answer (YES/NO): YES